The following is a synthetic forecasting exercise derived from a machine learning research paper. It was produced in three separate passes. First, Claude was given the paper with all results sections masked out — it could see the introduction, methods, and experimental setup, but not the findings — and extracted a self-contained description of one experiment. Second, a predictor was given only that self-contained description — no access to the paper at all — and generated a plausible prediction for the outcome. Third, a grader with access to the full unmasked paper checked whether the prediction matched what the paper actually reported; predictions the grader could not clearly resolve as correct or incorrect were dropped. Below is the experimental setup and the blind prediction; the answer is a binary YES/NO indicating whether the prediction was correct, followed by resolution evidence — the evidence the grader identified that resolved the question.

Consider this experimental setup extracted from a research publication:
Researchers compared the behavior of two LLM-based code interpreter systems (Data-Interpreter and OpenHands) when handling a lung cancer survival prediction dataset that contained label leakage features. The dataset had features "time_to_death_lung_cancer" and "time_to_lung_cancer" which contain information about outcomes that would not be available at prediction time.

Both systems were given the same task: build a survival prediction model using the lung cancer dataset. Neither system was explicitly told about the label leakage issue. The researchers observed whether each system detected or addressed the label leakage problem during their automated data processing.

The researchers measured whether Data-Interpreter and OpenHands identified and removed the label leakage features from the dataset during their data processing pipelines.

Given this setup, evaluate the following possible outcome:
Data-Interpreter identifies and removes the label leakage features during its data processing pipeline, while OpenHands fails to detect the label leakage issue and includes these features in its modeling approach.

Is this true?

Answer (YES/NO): NO